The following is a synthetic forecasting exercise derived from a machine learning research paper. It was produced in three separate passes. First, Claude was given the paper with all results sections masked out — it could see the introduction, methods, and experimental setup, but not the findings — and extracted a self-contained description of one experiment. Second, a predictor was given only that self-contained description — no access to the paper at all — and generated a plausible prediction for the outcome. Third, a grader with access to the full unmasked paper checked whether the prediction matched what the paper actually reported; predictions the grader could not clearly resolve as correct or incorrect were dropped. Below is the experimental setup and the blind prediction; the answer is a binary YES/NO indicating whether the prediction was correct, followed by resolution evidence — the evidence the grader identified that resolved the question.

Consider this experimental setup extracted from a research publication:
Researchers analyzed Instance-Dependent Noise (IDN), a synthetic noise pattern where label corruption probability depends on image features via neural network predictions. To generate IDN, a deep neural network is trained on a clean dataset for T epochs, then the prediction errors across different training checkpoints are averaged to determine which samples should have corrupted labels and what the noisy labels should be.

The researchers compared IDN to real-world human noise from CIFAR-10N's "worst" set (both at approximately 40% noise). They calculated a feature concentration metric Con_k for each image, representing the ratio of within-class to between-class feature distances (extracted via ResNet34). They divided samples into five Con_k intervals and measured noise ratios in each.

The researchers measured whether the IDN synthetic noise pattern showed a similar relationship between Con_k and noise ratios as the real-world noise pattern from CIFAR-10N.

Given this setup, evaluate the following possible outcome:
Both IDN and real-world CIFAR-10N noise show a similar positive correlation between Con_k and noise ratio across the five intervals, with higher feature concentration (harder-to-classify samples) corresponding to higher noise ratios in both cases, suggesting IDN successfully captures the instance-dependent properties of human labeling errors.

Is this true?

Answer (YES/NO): NO